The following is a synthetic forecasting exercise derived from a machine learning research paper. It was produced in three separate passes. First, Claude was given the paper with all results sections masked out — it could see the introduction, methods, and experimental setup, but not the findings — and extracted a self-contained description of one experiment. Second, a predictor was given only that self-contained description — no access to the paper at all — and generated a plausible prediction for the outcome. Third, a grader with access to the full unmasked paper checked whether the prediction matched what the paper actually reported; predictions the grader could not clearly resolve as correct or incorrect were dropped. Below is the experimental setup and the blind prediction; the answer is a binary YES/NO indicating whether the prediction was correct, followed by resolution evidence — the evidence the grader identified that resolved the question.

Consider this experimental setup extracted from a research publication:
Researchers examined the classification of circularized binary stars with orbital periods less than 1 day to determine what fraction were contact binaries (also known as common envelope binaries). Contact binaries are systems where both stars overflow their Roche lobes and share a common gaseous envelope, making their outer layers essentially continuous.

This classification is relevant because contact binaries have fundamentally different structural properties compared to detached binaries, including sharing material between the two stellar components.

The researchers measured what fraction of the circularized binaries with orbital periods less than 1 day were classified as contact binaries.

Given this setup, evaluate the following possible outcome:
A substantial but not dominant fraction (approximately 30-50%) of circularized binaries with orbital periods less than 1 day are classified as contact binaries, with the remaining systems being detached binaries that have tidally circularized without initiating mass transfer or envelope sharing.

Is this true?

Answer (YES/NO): NO